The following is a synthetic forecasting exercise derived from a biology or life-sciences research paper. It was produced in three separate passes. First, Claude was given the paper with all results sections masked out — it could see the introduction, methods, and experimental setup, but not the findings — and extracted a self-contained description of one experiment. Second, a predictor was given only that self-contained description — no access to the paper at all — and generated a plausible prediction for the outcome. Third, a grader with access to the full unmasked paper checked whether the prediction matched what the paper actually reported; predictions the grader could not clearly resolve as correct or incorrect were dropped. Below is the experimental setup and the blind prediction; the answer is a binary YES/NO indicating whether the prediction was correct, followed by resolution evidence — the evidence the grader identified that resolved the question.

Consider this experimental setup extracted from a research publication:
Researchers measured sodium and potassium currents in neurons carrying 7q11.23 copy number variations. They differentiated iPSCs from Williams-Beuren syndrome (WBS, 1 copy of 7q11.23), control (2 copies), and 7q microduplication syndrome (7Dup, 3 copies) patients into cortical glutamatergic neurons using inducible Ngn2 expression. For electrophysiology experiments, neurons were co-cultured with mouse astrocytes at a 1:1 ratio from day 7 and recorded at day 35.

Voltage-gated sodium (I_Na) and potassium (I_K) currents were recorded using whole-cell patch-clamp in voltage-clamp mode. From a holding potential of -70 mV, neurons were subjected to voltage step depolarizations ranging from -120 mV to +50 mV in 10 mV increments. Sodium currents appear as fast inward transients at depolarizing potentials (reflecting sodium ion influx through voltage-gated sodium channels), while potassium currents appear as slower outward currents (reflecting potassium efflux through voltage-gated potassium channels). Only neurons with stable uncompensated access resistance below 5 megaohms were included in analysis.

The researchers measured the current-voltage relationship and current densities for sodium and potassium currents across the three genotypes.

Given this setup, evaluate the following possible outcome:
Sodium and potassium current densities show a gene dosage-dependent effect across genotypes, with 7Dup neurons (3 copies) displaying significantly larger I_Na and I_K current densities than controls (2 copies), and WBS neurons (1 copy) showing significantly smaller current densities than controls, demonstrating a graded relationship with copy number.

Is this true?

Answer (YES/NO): NO